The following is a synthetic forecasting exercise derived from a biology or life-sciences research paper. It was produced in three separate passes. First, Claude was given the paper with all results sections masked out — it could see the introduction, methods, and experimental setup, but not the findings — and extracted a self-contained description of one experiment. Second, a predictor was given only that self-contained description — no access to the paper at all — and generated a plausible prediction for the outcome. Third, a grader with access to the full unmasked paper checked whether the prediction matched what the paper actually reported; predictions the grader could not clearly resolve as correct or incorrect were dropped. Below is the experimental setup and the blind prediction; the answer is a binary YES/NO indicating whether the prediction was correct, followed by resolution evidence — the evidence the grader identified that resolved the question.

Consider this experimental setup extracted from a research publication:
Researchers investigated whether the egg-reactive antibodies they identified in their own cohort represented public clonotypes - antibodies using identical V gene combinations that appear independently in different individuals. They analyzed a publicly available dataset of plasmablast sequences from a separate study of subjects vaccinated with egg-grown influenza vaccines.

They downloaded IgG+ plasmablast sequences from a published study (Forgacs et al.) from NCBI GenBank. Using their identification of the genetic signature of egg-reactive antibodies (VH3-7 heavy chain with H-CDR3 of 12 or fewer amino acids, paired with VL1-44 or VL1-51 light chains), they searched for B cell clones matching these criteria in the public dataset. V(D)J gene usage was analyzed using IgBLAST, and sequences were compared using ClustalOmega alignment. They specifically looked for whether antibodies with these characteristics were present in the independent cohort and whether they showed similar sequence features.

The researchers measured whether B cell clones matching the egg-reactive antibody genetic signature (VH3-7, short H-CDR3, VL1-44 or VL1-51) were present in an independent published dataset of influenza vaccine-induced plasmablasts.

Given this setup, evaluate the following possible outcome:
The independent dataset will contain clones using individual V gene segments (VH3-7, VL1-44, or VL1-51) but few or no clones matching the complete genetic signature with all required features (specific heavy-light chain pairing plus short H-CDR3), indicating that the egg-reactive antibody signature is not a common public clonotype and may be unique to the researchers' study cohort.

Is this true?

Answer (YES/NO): NO